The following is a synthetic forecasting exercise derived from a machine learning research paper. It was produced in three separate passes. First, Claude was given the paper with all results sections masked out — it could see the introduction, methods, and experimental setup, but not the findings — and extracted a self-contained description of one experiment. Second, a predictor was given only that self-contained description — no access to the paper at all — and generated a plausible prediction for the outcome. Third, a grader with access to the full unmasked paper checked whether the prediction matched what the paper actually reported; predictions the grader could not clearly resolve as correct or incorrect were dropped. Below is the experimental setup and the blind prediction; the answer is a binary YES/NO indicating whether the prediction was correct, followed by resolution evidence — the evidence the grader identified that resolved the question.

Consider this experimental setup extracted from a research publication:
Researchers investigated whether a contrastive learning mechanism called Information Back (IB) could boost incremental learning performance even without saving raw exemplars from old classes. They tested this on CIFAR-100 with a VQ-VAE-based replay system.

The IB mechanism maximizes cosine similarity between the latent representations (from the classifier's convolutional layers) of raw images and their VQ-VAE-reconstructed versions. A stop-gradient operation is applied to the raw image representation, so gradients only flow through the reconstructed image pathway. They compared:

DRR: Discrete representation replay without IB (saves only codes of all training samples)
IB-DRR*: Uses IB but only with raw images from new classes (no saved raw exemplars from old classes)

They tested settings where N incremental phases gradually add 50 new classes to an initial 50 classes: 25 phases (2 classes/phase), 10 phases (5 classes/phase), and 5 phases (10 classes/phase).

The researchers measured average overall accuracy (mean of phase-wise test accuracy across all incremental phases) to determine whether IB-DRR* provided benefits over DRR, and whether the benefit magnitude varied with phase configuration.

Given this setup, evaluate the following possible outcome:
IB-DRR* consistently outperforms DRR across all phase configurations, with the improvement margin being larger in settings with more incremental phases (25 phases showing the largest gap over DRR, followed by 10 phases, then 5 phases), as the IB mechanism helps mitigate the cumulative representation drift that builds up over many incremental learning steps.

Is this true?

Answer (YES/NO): NO